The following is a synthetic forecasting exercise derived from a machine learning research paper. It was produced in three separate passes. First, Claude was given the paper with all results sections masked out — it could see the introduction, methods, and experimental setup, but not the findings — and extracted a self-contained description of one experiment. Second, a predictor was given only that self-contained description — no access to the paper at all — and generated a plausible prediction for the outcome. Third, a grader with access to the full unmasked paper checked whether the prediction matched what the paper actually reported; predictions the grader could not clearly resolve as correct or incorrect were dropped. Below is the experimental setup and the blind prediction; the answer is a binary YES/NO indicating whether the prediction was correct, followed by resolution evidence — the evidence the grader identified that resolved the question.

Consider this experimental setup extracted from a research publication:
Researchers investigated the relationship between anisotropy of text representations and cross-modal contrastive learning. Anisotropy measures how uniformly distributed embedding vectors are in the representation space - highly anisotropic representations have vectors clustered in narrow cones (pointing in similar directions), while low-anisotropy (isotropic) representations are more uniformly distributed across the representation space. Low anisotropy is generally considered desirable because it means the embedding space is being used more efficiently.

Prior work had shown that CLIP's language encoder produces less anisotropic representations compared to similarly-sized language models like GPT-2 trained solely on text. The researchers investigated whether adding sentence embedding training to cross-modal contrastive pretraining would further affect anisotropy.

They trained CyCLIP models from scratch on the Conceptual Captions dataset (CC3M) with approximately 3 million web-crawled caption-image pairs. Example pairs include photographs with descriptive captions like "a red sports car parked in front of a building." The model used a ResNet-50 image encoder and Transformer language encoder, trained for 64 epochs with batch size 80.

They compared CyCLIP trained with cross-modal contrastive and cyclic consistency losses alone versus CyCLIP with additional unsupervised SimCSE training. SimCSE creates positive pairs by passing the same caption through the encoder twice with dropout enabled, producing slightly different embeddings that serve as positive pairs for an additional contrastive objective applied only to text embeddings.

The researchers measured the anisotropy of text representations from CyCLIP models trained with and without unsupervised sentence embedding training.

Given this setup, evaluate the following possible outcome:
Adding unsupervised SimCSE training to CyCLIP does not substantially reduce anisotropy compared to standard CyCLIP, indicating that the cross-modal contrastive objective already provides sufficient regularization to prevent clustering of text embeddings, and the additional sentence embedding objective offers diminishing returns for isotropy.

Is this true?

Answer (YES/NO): NO